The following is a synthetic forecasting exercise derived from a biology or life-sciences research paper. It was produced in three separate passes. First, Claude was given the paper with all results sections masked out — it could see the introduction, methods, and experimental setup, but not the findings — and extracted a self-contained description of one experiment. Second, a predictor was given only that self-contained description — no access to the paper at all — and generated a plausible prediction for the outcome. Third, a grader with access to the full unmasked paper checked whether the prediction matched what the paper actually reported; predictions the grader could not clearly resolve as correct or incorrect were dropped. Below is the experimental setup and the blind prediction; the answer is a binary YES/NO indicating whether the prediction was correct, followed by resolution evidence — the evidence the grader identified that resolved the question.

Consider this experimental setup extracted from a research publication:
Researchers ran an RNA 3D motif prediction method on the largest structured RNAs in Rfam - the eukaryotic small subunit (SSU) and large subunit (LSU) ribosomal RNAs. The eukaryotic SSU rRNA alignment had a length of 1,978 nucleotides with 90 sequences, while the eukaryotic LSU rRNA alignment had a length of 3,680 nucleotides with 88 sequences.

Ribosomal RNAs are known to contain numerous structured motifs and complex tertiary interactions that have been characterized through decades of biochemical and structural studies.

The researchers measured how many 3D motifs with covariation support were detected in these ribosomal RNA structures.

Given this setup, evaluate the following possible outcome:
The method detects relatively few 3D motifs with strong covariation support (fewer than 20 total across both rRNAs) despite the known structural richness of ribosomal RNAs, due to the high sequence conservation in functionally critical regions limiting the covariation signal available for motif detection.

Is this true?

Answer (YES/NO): NO